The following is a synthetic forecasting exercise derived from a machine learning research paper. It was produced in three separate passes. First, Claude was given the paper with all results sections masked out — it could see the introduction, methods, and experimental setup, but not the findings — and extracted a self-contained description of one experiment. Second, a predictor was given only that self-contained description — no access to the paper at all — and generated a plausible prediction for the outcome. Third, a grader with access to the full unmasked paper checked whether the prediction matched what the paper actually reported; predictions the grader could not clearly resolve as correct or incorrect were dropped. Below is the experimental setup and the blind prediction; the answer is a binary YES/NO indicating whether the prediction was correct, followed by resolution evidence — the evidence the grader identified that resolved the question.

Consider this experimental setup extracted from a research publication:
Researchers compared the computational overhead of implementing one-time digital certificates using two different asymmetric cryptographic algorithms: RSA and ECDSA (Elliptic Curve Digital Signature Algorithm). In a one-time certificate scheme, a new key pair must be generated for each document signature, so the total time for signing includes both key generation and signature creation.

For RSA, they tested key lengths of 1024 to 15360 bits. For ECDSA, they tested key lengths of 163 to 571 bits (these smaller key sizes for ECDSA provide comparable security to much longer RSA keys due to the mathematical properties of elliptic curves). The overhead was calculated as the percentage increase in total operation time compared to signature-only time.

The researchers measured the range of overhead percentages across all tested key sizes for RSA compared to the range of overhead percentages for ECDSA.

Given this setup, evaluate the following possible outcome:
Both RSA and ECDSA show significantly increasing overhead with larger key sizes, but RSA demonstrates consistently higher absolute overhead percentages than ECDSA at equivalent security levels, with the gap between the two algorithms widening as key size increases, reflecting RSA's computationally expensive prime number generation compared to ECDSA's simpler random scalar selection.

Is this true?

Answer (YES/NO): NO